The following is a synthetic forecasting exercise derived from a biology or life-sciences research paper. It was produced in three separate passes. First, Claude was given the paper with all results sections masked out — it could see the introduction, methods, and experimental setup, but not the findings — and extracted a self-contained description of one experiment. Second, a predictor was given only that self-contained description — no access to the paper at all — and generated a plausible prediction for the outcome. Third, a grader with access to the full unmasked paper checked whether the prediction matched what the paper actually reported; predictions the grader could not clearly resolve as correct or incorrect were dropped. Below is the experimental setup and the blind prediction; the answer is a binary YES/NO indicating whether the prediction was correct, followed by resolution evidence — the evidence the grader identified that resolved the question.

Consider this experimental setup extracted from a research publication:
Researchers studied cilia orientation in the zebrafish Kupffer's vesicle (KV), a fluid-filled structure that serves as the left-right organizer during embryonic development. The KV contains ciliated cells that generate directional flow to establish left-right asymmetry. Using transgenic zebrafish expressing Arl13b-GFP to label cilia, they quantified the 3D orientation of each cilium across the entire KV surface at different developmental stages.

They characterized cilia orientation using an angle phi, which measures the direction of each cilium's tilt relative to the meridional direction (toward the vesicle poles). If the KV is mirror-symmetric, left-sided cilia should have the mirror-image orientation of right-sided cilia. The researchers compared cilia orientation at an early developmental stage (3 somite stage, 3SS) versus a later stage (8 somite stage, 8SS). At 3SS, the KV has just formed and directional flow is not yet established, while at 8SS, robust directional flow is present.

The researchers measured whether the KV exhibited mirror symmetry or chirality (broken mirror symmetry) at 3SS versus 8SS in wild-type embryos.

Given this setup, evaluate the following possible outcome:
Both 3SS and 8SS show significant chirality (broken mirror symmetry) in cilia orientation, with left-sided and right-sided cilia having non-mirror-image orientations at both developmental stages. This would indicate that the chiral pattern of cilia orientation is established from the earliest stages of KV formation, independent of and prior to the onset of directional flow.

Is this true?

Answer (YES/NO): NO